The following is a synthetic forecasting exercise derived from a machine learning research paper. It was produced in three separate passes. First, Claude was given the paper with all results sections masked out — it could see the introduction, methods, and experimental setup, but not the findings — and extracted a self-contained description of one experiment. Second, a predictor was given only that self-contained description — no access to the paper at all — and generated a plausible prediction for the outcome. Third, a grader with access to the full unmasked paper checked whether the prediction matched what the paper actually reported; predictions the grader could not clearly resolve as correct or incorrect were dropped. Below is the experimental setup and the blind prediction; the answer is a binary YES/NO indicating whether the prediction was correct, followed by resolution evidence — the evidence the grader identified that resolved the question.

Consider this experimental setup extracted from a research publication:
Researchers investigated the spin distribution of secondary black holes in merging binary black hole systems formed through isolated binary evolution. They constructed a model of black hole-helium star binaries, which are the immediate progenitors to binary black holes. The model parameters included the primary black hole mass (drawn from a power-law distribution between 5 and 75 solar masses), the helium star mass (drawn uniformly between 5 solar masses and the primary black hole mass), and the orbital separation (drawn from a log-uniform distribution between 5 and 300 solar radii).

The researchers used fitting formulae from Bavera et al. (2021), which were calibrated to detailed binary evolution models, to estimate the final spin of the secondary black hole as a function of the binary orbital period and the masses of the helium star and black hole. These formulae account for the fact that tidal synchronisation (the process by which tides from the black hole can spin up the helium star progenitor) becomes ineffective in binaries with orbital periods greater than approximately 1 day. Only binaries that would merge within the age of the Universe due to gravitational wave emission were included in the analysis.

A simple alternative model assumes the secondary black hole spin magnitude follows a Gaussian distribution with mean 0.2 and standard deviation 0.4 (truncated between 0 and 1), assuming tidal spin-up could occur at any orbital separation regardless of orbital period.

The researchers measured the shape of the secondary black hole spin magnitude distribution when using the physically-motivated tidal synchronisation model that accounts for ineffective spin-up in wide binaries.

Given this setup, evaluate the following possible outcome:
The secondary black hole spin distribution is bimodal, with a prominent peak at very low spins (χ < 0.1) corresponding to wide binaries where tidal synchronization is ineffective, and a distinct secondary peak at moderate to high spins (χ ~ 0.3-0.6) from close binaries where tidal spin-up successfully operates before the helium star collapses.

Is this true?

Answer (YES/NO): NO